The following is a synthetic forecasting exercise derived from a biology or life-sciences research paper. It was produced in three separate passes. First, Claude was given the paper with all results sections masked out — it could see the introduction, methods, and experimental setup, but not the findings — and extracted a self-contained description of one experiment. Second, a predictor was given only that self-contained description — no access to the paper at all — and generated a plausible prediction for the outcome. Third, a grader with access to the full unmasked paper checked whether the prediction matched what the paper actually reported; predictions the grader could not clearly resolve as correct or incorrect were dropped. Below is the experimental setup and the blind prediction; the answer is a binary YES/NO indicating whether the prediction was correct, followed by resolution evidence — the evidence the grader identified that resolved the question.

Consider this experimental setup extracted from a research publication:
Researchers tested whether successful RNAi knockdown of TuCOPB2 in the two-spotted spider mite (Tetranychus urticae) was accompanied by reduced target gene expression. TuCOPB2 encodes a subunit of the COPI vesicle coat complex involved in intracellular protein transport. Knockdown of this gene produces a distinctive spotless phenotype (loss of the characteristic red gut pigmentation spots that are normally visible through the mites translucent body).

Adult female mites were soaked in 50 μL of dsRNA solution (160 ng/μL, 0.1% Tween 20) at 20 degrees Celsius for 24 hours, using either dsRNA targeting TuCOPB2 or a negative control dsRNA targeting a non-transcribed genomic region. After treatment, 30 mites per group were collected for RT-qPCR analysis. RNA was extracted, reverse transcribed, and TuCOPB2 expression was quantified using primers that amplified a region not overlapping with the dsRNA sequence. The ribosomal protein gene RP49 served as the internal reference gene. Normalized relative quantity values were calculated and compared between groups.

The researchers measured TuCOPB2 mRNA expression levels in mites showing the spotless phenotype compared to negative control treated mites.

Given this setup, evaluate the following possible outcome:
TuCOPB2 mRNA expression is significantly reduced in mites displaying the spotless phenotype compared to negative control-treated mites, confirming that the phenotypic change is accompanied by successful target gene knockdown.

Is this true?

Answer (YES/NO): YES